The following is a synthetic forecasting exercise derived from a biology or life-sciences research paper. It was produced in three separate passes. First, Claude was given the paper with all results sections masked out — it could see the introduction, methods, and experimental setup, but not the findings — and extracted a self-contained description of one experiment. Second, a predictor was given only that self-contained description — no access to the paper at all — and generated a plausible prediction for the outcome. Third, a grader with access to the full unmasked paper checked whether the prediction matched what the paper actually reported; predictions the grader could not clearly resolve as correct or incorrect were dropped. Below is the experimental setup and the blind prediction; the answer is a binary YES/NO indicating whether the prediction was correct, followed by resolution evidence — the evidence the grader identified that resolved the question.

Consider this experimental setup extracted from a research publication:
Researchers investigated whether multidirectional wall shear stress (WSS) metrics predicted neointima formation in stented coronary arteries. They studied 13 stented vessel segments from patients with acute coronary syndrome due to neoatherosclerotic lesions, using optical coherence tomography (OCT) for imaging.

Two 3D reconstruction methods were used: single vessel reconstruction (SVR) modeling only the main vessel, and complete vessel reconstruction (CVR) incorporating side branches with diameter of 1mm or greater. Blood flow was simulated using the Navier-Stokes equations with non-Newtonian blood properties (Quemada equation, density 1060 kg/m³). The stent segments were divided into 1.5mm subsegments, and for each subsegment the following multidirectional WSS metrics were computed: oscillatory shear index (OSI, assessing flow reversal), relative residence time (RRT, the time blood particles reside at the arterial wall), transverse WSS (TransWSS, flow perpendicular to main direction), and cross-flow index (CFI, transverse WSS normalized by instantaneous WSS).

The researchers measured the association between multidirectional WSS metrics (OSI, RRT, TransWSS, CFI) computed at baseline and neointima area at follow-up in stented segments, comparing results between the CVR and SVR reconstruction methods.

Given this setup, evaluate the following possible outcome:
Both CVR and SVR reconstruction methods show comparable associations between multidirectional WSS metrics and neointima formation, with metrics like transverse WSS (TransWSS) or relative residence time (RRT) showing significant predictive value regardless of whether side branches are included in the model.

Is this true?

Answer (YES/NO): YES